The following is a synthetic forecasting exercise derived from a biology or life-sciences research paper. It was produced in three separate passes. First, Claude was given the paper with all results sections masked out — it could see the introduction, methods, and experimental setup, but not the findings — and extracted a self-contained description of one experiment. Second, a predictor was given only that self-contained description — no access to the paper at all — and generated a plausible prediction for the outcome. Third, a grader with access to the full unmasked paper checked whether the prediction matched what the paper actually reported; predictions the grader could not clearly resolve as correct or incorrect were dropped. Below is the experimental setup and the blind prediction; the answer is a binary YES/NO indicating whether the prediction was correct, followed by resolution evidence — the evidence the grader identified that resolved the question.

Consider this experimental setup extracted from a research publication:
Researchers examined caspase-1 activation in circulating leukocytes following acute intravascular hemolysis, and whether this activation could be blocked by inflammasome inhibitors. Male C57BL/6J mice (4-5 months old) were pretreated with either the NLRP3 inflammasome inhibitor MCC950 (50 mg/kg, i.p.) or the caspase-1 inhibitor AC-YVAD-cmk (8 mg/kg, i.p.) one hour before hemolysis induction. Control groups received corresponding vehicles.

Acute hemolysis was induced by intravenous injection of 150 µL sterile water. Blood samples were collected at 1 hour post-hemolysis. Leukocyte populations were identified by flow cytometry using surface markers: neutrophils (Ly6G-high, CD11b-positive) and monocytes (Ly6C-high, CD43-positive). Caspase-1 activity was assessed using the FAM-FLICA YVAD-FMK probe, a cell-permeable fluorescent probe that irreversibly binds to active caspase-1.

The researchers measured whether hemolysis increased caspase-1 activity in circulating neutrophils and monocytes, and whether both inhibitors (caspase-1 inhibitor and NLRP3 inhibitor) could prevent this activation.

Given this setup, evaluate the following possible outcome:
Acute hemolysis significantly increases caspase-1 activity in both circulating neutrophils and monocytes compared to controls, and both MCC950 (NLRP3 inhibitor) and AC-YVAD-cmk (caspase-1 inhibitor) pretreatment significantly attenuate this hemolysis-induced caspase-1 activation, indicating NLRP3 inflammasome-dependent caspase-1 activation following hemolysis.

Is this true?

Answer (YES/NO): YES